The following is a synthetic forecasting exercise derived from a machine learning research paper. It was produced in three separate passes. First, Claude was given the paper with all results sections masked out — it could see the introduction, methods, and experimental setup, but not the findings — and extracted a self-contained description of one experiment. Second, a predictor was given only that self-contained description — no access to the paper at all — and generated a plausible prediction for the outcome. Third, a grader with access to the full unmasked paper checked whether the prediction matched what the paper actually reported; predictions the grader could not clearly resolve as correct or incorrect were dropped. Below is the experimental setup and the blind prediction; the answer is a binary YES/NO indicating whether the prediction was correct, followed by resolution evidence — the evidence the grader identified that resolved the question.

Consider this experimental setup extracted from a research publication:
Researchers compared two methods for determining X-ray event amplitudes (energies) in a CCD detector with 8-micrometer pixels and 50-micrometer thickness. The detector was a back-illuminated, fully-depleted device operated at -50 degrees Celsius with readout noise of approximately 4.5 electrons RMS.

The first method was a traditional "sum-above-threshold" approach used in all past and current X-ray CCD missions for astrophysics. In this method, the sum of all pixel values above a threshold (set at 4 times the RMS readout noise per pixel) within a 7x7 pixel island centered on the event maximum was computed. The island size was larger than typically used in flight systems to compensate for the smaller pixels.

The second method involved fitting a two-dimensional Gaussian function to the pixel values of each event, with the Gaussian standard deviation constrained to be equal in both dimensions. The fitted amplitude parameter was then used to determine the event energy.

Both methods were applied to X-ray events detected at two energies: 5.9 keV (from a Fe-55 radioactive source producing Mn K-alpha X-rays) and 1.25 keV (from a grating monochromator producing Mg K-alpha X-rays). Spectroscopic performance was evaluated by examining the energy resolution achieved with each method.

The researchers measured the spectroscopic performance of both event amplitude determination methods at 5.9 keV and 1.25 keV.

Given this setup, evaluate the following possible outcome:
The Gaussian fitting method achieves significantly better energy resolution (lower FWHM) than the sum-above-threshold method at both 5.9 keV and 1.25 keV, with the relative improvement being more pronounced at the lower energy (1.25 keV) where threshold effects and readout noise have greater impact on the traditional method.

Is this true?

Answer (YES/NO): NO